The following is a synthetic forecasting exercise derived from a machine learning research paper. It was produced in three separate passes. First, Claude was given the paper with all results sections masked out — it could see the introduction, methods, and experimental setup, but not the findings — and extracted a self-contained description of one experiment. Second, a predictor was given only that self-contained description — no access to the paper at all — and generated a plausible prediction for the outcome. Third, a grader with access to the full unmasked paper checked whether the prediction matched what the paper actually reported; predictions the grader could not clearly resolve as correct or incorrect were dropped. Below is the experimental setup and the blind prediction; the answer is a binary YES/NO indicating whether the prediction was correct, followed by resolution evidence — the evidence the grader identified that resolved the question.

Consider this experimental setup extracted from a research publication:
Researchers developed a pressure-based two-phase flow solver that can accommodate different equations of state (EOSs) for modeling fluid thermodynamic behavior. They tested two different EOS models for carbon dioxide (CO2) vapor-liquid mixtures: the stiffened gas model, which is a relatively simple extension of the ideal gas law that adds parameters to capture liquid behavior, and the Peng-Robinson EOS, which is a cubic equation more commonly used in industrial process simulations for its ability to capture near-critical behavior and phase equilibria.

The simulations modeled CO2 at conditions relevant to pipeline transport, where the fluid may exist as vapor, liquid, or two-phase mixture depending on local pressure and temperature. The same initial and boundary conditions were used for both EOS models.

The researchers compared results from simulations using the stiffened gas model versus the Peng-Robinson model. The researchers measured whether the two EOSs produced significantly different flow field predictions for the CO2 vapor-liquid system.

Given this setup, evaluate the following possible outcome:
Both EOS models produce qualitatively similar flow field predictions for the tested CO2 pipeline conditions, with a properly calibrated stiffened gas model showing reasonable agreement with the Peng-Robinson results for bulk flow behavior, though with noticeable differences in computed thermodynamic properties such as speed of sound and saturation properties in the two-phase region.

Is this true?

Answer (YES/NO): NO